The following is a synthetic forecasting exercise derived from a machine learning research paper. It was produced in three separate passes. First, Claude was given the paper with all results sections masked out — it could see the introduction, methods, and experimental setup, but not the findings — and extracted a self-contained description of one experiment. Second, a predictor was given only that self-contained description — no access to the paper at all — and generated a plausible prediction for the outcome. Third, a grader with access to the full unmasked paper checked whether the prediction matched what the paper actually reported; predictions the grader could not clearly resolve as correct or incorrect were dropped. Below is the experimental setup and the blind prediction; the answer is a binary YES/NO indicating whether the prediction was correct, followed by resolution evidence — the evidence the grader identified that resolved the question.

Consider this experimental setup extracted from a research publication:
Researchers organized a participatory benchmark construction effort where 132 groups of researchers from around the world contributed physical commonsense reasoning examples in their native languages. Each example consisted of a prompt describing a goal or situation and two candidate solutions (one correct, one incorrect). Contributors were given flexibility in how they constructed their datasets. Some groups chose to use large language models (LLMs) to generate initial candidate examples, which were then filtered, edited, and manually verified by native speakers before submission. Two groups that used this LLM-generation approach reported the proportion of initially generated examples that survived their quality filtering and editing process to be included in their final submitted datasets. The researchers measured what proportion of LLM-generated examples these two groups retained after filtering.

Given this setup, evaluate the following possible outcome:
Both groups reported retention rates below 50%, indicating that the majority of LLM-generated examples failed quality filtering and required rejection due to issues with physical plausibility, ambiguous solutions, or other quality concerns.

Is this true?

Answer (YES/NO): YES